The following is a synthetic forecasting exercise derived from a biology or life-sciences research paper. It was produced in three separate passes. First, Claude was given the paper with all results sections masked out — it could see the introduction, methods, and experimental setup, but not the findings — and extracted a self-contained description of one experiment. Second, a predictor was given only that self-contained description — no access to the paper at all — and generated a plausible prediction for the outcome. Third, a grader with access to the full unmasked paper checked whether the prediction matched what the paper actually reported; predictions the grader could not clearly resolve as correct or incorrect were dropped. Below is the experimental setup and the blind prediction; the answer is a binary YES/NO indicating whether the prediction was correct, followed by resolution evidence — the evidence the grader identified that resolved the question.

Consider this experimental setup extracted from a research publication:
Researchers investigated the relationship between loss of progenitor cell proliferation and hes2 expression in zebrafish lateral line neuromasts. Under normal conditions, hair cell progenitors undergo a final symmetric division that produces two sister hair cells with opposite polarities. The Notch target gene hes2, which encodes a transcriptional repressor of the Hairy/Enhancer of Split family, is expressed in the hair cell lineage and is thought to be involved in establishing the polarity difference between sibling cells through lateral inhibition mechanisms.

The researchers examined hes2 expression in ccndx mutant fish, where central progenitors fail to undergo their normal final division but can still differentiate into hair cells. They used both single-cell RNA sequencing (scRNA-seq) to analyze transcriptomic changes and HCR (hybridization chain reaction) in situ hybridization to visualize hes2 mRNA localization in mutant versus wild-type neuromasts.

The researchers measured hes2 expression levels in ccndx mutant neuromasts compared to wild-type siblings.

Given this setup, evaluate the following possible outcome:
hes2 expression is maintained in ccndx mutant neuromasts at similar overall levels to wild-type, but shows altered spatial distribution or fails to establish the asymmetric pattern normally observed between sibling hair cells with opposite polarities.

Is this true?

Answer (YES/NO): NO